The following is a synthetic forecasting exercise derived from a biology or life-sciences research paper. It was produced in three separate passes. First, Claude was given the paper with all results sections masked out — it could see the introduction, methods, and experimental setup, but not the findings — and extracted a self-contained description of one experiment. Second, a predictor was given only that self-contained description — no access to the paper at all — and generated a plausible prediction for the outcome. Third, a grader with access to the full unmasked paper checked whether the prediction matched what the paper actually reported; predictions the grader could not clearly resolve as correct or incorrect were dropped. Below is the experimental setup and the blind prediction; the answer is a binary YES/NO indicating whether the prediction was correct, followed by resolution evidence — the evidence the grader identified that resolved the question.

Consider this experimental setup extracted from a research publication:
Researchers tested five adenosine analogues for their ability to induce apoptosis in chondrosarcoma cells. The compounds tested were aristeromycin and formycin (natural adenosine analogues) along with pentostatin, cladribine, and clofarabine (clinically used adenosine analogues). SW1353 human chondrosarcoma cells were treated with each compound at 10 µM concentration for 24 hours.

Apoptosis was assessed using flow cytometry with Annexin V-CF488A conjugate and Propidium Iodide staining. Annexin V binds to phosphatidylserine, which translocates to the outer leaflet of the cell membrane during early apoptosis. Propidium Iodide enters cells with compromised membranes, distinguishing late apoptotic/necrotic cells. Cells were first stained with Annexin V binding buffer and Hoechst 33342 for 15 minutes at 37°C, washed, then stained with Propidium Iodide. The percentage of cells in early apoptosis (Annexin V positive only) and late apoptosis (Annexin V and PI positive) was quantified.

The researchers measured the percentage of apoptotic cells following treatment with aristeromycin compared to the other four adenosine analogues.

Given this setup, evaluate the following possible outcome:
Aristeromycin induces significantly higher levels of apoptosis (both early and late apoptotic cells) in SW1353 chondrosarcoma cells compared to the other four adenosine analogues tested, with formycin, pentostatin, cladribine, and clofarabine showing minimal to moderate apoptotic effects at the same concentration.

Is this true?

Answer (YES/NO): NO